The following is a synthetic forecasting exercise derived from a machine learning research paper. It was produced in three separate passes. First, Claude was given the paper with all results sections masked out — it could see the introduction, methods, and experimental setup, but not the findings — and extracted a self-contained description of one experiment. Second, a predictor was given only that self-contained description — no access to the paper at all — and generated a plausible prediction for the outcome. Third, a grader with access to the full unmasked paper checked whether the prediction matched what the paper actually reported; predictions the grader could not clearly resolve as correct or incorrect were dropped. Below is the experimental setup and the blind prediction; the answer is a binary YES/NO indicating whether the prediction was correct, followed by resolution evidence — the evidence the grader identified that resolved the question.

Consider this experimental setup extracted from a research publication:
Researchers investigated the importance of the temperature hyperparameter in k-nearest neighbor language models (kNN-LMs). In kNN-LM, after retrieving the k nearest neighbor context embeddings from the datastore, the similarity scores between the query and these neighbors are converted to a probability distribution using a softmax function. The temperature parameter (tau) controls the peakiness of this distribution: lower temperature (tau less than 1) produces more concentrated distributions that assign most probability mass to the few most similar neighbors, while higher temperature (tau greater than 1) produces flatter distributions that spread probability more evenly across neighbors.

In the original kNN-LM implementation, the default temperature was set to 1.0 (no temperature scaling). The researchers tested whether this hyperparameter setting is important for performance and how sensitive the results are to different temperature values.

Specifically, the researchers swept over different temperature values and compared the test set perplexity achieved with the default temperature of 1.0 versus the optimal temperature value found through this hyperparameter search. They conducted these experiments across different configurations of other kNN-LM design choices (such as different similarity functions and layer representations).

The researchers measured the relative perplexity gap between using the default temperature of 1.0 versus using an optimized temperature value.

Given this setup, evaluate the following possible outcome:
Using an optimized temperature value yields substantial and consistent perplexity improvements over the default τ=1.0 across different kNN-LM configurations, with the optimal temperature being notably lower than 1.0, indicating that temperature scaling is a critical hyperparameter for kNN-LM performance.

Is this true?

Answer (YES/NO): NO